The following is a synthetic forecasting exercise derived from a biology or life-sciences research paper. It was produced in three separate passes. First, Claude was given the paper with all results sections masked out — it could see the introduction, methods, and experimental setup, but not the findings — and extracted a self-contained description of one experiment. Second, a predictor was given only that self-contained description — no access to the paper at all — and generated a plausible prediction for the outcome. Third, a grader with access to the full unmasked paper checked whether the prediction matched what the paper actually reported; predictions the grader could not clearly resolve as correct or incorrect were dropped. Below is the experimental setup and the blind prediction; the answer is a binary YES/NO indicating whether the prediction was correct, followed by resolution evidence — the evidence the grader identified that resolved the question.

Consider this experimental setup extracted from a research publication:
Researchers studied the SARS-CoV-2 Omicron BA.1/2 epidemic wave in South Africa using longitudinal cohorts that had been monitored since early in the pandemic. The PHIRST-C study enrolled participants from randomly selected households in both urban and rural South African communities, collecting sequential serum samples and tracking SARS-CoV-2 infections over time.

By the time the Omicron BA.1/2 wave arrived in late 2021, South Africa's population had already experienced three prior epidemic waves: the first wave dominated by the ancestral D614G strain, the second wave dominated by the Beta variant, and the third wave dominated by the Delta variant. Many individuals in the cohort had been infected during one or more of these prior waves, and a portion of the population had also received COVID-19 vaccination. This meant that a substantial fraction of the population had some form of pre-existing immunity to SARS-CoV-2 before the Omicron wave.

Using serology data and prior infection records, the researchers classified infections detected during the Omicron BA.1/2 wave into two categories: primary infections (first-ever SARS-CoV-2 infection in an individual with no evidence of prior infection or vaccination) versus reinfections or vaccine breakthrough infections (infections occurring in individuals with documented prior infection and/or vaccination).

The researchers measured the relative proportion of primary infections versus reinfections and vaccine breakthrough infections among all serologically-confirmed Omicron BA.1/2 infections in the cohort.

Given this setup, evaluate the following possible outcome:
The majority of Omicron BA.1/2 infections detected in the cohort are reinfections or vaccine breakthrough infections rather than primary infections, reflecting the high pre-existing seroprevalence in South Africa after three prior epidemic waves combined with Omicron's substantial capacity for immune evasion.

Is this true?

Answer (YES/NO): YES